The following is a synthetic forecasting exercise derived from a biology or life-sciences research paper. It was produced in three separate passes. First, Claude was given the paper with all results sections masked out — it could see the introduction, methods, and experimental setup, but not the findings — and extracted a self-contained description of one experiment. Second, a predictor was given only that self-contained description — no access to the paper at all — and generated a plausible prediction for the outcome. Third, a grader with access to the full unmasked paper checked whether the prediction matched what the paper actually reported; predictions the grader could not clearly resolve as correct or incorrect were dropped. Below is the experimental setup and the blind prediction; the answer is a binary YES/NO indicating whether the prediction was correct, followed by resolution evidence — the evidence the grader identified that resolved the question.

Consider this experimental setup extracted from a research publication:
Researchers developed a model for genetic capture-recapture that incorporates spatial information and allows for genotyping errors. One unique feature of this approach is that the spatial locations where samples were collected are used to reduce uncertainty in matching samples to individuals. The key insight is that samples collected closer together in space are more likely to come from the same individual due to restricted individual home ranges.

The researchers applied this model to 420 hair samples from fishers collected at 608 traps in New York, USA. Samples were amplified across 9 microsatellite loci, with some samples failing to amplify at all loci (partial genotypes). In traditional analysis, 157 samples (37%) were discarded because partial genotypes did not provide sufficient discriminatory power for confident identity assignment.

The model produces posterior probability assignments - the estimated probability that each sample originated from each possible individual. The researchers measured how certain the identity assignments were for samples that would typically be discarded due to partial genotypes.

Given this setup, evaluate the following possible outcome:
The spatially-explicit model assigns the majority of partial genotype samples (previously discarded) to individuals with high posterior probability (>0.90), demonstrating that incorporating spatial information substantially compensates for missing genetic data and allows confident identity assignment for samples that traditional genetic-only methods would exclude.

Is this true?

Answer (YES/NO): NO